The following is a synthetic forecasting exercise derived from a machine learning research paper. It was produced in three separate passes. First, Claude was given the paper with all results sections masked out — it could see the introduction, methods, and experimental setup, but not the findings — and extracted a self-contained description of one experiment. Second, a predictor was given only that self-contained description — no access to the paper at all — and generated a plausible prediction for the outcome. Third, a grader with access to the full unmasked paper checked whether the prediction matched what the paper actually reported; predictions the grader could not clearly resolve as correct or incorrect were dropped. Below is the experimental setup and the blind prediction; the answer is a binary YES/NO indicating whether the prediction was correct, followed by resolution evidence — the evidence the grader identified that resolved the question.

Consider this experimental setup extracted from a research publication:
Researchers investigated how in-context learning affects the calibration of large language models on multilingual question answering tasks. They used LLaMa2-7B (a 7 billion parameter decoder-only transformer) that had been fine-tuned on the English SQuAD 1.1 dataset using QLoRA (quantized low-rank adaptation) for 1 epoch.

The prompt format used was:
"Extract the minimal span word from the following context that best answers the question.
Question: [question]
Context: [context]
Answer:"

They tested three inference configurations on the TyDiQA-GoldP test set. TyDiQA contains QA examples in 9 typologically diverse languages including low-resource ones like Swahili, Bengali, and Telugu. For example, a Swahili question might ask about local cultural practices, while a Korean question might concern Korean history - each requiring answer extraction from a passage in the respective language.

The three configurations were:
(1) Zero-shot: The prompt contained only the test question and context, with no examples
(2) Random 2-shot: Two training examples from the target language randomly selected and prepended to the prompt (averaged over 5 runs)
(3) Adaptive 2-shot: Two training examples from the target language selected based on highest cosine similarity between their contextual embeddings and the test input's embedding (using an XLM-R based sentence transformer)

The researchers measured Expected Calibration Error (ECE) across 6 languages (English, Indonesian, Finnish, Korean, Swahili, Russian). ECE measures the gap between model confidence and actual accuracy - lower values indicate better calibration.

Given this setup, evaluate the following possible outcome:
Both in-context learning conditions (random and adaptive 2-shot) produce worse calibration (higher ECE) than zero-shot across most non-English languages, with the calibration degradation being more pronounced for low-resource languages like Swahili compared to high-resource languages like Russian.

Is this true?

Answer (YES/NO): NO